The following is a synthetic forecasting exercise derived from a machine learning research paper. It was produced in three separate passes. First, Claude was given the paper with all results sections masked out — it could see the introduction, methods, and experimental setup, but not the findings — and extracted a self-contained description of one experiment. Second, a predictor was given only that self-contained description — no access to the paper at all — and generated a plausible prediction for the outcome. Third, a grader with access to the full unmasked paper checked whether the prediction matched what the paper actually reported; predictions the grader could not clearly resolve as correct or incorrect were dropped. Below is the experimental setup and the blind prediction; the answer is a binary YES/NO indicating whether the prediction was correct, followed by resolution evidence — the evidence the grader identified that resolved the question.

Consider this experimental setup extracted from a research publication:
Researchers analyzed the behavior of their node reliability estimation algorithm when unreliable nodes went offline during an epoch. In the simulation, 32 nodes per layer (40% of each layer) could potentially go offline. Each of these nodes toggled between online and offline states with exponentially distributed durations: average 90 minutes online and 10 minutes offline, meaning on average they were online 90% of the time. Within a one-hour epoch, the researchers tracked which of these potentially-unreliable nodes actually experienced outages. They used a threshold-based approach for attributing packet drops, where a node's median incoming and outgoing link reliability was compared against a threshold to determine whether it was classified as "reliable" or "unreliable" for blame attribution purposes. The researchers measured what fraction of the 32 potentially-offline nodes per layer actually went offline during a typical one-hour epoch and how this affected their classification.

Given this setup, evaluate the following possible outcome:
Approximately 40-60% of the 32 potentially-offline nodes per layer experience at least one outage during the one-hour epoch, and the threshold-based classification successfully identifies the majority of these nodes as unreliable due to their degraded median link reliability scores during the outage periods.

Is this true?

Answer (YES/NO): YES